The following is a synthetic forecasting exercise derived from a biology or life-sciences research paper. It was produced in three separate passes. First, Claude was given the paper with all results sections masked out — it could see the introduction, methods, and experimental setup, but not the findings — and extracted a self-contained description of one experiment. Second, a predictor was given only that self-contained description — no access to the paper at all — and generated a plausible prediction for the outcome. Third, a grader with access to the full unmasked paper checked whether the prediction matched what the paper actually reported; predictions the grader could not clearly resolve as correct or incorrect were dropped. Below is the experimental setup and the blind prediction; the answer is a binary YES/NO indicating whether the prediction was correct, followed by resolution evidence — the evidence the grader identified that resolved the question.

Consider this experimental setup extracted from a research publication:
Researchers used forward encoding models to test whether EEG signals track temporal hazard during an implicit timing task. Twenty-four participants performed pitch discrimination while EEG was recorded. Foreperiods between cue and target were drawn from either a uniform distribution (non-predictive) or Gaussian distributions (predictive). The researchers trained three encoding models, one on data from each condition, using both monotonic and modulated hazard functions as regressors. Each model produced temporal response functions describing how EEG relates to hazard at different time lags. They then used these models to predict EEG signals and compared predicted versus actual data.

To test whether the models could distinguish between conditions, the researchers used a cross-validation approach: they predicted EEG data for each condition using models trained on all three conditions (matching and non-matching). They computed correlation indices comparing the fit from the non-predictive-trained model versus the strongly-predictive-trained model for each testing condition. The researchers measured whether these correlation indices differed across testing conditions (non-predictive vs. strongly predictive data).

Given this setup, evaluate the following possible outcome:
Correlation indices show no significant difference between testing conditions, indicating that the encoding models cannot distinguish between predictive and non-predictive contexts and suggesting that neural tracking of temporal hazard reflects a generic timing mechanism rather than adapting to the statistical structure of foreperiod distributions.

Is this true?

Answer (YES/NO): NO